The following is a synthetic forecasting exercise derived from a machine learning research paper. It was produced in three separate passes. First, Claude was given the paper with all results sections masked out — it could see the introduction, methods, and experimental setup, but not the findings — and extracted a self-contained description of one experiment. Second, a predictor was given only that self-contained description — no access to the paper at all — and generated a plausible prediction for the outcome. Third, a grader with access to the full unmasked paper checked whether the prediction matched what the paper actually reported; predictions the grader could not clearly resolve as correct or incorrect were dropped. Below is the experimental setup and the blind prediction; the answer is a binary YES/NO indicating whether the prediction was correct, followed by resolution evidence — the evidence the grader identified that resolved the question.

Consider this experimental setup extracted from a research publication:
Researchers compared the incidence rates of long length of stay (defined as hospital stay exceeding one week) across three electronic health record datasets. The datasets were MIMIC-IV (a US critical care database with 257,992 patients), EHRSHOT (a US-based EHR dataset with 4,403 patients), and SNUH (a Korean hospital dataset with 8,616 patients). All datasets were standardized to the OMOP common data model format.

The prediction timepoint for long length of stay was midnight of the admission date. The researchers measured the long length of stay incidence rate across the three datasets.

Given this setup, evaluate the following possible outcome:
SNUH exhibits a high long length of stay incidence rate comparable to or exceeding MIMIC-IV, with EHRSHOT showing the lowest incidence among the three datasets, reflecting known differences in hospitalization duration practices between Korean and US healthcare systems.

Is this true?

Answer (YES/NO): YES